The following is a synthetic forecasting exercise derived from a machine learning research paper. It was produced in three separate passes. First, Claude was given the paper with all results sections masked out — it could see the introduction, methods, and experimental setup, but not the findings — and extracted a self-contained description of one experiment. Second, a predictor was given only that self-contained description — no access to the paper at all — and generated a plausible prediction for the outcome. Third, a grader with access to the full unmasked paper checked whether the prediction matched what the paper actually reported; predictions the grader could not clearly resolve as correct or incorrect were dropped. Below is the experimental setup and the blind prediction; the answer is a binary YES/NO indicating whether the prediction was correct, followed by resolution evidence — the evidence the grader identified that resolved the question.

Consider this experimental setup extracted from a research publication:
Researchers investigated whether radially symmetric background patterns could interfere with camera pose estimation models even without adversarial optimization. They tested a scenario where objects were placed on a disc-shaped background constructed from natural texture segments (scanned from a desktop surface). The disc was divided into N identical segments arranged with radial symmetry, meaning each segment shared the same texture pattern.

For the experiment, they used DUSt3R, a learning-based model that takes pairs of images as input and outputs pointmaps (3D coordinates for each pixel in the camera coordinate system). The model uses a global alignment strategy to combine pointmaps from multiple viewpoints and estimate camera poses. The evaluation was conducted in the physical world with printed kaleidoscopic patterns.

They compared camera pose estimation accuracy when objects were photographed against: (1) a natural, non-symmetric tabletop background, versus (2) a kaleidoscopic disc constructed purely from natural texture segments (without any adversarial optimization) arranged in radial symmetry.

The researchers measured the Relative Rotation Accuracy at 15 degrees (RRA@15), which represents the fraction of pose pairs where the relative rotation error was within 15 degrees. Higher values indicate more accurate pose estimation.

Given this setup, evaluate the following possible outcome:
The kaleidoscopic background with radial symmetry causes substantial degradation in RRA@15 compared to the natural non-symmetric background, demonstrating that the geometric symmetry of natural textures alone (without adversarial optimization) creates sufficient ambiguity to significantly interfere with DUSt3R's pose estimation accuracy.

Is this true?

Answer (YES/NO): YES